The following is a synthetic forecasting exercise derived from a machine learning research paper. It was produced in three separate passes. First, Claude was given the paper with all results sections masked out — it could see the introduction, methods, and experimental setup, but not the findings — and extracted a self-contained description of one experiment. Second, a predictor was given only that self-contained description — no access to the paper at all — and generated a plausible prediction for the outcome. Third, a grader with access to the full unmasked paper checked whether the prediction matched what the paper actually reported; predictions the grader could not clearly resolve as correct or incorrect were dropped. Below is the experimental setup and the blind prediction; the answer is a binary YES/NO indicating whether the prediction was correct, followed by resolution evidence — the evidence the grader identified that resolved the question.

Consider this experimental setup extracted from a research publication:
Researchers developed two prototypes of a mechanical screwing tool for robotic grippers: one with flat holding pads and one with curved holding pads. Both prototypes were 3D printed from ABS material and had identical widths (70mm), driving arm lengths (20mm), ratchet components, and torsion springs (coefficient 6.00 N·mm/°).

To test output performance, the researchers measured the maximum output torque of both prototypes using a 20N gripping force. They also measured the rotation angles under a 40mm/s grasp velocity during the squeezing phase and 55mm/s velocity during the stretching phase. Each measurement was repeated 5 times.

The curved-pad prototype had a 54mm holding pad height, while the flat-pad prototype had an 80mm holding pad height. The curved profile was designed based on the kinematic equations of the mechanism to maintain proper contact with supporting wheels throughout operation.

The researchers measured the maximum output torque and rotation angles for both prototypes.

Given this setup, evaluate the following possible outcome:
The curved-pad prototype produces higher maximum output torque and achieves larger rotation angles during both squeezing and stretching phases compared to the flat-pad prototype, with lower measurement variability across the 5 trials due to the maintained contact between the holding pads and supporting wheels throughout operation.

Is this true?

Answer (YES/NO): NO